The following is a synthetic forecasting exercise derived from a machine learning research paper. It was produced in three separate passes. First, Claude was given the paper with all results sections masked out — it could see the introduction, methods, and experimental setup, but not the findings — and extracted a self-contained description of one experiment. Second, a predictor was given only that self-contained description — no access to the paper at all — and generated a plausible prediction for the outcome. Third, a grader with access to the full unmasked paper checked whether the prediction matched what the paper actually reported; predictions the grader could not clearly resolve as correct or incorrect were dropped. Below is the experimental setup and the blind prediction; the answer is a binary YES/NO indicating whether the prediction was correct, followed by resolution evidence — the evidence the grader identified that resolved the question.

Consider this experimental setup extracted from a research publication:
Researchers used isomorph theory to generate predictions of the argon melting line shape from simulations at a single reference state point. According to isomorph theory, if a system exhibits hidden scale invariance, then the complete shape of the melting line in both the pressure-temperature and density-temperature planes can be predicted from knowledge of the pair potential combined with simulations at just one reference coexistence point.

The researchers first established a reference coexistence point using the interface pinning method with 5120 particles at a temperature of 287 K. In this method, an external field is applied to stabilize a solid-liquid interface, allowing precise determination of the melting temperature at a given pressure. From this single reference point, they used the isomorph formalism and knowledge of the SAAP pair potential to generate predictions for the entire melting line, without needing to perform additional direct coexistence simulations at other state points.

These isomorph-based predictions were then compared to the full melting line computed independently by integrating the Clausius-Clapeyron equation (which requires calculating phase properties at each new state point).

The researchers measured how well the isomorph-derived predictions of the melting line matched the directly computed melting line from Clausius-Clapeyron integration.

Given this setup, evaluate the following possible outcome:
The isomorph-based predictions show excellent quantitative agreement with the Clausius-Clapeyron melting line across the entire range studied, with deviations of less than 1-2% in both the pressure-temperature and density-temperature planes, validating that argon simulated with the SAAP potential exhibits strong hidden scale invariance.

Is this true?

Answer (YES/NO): NO